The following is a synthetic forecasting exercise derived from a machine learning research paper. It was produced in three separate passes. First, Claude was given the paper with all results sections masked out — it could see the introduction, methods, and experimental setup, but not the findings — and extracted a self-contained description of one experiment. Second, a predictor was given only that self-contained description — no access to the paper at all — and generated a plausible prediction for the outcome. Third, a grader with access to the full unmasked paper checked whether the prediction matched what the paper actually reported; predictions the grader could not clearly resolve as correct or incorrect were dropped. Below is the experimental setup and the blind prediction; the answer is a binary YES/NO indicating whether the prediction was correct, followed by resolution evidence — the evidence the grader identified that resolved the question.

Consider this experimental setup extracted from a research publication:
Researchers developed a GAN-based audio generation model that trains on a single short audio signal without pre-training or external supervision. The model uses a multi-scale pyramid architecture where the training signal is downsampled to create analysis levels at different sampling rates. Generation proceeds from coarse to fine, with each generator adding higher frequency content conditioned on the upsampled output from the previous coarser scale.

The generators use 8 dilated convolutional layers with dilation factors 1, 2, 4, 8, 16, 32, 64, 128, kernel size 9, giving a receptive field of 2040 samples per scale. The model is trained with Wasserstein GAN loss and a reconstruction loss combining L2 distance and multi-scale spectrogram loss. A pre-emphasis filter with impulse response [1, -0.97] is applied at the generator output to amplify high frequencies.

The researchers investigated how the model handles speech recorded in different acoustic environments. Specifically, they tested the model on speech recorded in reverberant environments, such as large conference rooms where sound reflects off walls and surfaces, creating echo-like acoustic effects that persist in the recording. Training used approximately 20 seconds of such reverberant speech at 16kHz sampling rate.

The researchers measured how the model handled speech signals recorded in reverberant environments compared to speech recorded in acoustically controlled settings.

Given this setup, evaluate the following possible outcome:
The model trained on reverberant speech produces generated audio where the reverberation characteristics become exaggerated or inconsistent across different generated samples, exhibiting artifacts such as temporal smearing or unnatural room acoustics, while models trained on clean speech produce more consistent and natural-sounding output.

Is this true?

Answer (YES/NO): NO